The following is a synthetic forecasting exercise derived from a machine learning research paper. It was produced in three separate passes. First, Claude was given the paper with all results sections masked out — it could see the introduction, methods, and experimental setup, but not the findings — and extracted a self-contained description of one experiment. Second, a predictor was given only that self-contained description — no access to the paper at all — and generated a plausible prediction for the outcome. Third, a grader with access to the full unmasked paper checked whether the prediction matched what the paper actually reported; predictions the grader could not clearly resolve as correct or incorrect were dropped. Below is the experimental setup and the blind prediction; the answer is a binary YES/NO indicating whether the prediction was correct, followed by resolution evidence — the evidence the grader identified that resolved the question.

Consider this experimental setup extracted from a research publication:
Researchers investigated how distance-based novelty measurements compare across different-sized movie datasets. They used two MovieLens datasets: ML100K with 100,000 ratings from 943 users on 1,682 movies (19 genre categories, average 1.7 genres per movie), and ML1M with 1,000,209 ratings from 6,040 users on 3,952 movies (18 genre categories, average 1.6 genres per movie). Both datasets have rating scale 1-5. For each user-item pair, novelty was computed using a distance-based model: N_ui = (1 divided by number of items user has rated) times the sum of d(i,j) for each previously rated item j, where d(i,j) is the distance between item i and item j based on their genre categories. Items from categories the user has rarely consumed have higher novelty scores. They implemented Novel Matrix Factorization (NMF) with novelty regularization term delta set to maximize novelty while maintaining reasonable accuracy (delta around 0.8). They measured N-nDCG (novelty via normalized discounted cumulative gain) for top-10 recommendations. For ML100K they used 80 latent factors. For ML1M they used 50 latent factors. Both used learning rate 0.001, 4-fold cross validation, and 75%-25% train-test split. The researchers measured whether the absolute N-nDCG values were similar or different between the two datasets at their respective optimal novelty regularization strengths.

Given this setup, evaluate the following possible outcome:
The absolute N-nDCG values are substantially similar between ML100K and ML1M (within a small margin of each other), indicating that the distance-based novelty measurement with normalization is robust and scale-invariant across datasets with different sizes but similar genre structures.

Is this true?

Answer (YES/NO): NO